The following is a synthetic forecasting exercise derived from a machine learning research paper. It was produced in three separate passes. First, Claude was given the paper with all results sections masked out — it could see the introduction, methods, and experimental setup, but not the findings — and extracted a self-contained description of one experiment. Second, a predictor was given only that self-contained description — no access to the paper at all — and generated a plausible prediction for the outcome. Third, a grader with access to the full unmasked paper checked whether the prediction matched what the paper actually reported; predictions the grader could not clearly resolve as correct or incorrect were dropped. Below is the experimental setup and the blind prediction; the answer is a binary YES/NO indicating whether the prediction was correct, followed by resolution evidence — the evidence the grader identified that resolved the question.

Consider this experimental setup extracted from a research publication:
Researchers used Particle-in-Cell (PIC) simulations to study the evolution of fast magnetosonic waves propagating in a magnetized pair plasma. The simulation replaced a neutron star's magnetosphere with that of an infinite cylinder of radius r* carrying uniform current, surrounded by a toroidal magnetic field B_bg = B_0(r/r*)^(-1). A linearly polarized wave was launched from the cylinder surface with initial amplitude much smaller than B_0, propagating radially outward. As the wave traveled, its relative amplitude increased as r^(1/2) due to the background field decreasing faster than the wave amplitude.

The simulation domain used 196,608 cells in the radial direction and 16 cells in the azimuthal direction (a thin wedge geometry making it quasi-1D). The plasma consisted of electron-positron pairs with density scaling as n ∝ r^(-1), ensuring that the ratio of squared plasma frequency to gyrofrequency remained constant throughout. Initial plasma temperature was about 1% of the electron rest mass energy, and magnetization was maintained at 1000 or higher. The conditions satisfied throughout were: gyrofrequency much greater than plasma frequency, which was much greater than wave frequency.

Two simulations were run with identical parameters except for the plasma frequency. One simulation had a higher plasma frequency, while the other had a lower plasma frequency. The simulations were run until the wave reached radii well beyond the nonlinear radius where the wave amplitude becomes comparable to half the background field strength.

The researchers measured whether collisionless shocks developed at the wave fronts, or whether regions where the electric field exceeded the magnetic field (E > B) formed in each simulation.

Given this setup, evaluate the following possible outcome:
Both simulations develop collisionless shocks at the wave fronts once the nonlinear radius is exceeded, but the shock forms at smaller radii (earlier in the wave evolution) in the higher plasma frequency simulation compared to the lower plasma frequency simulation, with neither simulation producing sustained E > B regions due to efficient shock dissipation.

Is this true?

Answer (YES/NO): NO